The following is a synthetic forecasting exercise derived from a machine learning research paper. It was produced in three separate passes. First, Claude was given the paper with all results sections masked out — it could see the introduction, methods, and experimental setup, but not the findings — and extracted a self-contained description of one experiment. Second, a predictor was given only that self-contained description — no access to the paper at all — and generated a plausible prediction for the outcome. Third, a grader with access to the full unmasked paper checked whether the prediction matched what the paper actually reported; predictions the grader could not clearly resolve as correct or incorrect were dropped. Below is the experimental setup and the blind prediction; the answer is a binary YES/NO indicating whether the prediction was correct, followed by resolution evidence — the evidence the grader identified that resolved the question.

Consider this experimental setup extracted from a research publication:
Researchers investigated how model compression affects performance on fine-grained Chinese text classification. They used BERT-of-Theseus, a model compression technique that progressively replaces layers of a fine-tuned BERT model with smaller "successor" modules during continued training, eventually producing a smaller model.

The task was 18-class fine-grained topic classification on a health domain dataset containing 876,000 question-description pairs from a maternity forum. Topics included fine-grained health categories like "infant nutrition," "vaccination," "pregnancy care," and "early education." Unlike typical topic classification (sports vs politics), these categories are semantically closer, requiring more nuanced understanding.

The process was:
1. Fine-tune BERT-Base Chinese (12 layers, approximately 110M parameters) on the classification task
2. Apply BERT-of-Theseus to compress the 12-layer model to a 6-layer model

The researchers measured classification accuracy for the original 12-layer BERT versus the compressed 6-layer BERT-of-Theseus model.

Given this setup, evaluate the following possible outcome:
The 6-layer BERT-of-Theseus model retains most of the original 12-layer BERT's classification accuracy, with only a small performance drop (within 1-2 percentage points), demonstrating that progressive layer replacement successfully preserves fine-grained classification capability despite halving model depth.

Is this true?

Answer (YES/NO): YES